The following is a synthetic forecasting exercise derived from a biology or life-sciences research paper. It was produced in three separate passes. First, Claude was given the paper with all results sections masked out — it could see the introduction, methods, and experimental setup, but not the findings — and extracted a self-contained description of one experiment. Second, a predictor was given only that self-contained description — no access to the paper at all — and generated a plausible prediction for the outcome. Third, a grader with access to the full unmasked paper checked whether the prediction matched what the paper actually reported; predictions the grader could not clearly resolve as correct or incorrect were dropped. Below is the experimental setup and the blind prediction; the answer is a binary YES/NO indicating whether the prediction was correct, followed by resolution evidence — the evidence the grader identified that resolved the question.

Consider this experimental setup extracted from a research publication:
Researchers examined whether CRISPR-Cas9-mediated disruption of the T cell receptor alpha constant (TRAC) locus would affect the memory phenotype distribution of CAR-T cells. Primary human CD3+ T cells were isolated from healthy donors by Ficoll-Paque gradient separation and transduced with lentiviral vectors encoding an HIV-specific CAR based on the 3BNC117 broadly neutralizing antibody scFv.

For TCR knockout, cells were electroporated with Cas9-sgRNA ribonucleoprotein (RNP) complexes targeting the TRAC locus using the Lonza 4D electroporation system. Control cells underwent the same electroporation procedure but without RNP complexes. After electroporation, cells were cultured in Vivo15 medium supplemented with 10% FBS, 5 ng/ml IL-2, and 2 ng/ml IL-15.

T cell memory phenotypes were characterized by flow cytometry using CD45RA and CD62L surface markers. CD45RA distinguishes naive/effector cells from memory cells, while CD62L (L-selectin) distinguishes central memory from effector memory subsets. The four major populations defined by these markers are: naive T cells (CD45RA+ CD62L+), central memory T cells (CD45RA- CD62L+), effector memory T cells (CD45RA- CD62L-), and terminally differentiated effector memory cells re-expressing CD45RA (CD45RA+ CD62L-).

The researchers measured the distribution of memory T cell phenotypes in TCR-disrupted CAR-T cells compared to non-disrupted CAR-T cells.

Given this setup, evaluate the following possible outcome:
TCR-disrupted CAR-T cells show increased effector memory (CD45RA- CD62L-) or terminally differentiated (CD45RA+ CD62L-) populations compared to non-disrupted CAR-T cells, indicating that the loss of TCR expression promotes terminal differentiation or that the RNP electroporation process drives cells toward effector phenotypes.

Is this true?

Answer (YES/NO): NO